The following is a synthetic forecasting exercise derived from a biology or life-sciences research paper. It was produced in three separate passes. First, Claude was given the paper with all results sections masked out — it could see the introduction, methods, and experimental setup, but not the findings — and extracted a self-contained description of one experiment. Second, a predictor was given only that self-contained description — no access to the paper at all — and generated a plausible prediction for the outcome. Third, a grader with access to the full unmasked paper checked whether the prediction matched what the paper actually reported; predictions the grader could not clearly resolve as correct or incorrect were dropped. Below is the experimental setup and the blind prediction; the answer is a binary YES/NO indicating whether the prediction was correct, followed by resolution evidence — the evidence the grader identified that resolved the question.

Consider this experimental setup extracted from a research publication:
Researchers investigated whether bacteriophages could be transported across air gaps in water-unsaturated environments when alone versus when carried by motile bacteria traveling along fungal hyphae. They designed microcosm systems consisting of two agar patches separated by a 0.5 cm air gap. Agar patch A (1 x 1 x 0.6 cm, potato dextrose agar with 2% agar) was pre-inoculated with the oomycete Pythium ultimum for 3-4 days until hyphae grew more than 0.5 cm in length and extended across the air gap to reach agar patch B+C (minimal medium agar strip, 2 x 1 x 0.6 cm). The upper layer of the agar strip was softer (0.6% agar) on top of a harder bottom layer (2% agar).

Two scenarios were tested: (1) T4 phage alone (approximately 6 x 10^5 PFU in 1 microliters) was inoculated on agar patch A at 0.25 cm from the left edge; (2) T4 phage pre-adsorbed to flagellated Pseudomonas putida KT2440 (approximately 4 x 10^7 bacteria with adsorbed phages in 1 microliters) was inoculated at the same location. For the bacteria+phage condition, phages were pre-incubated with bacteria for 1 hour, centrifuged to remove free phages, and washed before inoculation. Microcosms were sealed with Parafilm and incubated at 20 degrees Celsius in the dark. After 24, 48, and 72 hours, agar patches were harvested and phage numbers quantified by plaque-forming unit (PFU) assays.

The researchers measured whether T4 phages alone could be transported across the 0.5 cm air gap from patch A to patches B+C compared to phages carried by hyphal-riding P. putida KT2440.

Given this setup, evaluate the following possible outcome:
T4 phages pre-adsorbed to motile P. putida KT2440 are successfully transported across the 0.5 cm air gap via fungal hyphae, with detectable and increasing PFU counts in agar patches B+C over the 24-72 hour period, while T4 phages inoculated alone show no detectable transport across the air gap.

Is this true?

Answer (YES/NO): NO